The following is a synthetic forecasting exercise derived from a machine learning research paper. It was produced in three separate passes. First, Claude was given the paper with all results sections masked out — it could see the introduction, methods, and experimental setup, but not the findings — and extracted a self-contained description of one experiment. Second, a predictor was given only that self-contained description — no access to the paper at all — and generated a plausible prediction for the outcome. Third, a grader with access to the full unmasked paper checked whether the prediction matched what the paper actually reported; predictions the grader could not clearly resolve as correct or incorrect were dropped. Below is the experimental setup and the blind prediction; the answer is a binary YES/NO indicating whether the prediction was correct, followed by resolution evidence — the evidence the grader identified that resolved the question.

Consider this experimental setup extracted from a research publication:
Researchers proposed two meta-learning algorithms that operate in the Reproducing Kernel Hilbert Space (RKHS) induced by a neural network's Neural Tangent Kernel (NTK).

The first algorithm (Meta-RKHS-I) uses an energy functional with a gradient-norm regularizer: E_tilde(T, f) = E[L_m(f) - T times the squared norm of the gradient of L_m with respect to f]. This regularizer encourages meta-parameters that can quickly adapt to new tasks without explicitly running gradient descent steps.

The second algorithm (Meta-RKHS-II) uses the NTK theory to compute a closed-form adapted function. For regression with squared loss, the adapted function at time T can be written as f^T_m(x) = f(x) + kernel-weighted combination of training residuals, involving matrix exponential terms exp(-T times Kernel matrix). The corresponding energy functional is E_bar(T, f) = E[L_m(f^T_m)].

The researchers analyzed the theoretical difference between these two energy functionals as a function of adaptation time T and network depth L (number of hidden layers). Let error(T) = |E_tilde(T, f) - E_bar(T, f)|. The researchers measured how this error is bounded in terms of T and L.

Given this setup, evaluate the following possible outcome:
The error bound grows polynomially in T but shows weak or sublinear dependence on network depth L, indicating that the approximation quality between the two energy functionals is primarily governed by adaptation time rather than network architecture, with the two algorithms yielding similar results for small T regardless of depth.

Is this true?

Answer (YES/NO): NO